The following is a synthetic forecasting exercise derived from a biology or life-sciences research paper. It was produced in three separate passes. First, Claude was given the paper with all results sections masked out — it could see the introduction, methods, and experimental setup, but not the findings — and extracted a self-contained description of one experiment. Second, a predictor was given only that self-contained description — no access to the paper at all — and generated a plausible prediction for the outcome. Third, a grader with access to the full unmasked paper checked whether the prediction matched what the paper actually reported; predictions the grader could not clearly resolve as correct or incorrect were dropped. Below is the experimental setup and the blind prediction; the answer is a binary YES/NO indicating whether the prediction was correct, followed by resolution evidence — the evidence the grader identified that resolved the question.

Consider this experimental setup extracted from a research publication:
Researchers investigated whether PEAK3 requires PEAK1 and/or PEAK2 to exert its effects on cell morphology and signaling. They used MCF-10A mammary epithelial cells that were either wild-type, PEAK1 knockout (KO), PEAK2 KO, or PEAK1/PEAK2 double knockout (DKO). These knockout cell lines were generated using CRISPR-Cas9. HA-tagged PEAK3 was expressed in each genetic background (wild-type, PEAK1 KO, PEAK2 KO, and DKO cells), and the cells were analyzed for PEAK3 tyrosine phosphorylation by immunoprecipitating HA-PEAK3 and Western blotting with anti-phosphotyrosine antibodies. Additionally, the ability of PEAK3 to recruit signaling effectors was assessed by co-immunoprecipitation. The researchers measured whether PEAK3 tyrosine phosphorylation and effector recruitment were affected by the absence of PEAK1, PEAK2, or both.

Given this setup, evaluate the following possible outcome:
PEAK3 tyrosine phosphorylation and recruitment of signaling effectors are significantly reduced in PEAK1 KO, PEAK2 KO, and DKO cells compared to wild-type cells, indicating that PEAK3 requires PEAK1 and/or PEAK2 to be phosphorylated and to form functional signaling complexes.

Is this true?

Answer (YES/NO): NO